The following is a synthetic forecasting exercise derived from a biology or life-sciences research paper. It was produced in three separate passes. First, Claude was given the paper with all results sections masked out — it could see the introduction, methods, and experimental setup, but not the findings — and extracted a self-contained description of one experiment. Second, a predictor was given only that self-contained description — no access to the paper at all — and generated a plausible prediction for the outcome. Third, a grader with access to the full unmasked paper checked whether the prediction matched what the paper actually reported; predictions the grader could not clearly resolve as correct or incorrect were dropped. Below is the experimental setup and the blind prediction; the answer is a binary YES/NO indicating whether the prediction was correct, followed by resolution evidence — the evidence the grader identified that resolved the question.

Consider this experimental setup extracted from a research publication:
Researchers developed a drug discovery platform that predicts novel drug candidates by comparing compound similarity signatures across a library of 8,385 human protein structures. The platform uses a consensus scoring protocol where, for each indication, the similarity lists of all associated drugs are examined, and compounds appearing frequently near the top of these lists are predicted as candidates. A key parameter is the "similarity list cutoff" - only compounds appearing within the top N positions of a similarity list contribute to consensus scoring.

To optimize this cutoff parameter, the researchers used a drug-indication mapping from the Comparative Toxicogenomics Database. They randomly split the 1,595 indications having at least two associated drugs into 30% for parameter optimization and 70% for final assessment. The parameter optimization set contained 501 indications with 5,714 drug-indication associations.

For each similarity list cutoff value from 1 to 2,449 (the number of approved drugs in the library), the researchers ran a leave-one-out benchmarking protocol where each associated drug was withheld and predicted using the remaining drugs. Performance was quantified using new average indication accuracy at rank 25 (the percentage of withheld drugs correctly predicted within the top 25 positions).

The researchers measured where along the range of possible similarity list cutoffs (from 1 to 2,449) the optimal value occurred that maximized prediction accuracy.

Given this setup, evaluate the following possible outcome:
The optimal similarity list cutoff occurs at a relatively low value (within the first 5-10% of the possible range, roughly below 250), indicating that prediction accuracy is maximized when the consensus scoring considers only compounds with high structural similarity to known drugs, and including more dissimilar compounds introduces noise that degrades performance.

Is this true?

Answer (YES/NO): YES